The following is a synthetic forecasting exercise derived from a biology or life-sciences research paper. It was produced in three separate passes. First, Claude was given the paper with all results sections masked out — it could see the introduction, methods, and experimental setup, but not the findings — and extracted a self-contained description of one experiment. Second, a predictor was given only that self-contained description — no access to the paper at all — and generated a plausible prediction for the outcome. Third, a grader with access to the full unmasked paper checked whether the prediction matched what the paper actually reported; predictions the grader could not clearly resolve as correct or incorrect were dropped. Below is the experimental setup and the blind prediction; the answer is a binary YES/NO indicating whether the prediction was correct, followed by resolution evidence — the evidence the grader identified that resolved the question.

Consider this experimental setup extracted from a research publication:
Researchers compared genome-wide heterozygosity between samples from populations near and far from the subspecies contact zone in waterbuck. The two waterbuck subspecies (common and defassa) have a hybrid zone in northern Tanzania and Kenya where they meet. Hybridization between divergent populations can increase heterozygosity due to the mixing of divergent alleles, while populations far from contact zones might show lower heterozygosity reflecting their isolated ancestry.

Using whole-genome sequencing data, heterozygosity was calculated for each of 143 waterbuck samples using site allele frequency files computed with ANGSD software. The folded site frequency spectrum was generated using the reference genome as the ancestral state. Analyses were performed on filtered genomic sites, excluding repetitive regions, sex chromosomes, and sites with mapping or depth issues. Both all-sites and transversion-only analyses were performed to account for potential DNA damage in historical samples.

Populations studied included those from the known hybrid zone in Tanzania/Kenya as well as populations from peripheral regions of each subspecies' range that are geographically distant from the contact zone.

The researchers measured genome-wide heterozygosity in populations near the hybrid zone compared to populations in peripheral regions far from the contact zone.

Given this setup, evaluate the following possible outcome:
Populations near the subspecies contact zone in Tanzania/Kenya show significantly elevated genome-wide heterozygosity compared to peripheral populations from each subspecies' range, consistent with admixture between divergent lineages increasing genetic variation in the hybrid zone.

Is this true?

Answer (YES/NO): NO